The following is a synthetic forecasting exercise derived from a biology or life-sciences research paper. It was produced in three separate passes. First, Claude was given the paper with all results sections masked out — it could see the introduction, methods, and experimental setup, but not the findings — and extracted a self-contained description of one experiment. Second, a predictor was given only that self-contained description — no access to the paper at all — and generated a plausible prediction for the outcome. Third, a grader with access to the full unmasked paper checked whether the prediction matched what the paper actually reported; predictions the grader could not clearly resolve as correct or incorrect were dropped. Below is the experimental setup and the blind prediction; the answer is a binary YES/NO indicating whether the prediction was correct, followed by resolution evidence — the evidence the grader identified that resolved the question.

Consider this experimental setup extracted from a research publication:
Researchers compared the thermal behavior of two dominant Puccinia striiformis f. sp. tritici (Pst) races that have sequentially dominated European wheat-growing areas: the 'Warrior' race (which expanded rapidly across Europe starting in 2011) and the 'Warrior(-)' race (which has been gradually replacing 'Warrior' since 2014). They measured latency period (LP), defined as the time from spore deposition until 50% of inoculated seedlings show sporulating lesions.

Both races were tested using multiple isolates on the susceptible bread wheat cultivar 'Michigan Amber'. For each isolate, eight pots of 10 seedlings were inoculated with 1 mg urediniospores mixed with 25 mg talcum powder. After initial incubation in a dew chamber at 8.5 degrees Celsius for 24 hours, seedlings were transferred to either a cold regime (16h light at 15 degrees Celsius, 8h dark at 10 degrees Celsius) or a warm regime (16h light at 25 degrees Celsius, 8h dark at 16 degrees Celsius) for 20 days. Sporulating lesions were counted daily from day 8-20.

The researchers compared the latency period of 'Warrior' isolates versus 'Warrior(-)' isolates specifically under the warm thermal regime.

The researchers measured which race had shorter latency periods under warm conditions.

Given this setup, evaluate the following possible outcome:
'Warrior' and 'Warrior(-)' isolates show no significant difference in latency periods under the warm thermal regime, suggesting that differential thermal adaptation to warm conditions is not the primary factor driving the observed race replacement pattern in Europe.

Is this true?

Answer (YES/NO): NO